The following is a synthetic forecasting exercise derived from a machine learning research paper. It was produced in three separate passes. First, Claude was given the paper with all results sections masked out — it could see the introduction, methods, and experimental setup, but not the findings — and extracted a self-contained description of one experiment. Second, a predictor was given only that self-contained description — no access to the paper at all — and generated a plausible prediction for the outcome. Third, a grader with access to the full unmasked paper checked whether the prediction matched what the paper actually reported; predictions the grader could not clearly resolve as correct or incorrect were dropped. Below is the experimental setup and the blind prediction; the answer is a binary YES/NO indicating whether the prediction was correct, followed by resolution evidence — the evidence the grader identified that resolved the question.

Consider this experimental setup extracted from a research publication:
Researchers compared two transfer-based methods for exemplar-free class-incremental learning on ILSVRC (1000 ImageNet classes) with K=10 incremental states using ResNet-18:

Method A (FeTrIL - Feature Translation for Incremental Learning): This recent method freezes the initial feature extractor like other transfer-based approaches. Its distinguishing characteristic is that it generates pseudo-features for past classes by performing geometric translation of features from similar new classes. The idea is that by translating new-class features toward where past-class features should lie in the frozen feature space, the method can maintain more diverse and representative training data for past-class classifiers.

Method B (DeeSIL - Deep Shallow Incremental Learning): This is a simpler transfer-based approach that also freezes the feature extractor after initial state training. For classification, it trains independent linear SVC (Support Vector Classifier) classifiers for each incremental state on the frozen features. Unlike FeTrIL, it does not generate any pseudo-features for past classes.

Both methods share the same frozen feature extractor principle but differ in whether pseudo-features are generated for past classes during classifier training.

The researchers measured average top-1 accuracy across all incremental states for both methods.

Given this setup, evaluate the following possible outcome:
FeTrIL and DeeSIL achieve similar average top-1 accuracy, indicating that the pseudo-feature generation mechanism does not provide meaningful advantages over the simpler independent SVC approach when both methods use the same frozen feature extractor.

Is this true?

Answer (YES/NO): NO